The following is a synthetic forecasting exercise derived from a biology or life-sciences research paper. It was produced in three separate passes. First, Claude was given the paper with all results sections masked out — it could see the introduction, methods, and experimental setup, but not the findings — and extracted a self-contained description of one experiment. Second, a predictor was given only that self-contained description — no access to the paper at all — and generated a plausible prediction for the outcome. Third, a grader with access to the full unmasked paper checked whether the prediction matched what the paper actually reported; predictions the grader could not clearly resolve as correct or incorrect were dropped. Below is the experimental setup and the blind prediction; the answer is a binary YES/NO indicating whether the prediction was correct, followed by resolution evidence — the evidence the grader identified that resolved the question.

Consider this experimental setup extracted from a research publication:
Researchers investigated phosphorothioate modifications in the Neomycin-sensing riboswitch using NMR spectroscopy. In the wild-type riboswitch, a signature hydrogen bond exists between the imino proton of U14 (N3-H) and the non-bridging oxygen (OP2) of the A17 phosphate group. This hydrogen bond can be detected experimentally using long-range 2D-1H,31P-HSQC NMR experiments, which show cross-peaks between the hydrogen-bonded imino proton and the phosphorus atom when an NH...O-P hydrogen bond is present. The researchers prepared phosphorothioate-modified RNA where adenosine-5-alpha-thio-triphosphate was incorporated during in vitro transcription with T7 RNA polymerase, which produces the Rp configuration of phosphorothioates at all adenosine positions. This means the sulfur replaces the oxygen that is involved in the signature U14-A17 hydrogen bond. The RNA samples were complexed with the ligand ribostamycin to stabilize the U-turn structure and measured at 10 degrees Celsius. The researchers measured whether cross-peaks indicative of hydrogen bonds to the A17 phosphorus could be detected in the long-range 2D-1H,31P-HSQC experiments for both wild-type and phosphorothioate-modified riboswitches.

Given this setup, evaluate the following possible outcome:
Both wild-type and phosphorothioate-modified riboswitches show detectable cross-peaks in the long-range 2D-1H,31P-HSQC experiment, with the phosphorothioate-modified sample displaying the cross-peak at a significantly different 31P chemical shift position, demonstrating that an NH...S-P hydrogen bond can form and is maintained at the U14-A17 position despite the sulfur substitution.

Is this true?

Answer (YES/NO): YES